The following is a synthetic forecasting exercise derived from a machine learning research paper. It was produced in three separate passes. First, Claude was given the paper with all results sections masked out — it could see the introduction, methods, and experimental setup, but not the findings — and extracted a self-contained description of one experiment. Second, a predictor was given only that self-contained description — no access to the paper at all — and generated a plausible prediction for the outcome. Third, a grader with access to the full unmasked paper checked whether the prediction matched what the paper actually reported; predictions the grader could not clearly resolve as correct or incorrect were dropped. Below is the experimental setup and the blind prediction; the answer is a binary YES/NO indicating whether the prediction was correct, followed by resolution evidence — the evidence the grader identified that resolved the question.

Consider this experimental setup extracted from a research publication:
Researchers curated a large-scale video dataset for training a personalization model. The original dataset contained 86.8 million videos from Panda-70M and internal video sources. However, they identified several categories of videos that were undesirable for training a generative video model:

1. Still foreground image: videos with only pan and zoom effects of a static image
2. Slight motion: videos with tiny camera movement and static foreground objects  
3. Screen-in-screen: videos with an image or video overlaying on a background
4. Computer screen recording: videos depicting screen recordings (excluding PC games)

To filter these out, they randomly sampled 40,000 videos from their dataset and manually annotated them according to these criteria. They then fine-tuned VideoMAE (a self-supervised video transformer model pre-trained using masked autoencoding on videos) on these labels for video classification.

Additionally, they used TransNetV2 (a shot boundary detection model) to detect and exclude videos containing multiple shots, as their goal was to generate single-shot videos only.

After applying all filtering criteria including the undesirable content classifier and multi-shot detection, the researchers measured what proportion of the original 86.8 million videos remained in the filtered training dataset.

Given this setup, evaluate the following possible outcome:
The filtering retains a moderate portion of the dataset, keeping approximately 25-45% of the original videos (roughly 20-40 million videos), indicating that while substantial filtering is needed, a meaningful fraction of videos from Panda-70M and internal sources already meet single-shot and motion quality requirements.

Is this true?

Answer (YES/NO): YES